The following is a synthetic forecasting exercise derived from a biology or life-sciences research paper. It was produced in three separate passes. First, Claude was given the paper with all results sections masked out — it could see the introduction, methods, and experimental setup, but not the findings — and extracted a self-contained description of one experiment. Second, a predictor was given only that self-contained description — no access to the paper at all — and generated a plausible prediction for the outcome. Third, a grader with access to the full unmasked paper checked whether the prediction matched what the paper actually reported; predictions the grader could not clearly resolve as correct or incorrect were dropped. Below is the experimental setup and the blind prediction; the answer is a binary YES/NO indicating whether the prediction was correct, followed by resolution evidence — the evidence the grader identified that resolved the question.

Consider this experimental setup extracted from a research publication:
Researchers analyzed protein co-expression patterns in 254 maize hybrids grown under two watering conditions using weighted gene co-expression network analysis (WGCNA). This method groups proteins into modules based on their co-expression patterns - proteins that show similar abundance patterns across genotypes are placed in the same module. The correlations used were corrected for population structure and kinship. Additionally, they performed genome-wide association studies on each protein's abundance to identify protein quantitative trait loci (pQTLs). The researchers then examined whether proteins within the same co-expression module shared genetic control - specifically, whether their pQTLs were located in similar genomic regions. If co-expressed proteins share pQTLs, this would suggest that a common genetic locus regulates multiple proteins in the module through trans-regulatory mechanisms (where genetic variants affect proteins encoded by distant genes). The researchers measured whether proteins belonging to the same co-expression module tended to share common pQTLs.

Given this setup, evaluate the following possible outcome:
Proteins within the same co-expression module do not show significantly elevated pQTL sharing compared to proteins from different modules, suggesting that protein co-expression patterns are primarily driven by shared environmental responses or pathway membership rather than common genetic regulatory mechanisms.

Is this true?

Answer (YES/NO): NO